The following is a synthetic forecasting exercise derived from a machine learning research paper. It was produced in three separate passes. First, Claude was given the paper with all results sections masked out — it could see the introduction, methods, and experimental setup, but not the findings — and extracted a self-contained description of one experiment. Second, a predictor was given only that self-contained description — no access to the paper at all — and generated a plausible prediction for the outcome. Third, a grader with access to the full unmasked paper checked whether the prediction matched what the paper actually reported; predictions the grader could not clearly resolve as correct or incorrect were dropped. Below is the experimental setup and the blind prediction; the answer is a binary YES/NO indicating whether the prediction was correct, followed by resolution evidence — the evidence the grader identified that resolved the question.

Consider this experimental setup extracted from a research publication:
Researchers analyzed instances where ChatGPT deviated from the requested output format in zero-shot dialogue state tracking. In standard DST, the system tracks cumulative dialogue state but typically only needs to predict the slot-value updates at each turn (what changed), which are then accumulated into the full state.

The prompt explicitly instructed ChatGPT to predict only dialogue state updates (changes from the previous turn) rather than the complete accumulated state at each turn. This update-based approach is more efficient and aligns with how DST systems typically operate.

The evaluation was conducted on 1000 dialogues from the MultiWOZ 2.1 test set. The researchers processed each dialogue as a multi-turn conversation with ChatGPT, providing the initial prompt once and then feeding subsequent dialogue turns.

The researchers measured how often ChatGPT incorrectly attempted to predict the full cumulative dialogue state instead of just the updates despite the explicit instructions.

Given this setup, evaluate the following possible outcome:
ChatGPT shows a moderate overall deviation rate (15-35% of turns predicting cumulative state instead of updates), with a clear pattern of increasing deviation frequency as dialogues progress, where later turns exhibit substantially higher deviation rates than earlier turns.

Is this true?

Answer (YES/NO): NO